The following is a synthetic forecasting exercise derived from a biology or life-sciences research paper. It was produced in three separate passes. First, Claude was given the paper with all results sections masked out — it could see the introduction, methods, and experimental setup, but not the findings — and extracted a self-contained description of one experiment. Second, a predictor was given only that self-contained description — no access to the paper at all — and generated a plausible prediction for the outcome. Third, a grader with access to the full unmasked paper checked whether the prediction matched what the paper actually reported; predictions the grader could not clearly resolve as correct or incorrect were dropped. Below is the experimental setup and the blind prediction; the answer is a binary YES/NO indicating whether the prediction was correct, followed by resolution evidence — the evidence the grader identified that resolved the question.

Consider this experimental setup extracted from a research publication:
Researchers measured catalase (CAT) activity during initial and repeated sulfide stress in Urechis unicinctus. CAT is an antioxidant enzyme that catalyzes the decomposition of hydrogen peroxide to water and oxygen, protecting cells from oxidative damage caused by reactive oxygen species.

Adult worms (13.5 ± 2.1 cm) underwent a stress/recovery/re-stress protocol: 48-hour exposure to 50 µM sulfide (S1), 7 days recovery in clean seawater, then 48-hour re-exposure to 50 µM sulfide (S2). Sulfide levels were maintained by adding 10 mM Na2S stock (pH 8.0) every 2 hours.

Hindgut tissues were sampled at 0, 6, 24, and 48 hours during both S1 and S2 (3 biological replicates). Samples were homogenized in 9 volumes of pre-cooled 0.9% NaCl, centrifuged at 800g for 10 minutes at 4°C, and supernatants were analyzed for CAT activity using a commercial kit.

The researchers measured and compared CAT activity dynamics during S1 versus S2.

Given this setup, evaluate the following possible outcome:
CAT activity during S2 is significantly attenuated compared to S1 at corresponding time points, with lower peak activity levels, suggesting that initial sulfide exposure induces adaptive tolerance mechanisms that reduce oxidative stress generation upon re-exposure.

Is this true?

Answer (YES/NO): NO